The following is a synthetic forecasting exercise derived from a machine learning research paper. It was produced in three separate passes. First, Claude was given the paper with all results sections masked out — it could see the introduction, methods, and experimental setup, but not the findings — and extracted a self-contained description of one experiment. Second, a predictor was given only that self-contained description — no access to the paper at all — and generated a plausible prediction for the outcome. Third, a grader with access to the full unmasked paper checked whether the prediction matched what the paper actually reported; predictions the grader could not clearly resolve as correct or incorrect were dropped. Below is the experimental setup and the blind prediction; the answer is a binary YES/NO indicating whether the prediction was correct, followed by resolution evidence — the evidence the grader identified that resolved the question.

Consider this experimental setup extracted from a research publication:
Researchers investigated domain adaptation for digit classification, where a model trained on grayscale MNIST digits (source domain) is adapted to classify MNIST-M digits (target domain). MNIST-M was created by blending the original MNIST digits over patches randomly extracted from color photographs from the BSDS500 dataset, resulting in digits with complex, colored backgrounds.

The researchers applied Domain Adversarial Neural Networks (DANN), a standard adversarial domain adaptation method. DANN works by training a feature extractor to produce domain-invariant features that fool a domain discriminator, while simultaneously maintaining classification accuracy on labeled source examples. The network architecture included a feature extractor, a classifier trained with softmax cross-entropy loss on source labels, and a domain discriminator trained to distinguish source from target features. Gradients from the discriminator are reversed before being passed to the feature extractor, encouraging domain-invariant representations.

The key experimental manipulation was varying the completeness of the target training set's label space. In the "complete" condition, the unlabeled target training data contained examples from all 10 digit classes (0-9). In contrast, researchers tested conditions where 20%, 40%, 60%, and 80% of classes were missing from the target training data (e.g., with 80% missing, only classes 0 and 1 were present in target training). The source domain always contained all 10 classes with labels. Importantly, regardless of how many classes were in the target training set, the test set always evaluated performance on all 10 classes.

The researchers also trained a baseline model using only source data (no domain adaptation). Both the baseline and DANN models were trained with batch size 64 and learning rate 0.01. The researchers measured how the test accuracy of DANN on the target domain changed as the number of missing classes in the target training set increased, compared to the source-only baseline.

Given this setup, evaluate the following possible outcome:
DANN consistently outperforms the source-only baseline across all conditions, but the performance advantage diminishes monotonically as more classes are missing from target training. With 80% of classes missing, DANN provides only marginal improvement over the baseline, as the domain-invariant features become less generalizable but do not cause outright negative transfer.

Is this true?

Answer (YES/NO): NO